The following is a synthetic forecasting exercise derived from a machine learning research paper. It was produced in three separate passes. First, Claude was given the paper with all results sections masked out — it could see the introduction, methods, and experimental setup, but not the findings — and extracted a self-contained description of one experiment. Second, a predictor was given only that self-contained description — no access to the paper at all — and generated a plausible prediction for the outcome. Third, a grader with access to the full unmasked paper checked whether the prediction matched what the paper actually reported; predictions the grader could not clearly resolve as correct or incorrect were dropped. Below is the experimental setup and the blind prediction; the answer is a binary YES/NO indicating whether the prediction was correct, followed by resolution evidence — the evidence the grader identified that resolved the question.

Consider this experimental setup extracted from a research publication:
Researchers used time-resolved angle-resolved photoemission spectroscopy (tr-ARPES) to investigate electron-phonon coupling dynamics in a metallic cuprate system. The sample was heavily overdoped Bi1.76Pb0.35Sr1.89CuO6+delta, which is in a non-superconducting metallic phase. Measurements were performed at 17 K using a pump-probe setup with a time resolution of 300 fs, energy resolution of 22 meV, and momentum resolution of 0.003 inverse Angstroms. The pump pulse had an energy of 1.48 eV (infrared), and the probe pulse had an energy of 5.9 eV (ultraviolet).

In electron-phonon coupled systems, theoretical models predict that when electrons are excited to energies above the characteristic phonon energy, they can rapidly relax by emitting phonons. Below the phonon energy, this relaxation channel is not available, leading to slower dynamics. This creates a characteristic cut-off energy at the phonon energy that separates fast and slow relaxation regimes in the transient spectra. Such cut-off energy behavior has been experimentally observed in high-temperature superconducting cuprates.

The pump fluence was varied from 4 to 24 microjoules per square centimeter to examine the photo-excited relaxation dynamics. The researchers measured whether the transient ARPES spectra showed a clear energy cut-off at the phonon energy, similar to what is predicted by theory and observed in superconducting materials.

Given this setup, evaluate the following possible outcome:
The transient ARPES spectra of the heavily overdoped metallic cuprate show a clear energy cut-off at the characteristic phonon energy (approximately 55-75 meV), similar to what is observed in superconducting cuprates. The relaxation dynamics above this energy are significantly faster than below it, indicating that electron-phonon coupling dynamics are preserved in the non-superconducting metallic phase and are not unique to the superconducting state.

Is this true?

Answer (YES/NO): NO